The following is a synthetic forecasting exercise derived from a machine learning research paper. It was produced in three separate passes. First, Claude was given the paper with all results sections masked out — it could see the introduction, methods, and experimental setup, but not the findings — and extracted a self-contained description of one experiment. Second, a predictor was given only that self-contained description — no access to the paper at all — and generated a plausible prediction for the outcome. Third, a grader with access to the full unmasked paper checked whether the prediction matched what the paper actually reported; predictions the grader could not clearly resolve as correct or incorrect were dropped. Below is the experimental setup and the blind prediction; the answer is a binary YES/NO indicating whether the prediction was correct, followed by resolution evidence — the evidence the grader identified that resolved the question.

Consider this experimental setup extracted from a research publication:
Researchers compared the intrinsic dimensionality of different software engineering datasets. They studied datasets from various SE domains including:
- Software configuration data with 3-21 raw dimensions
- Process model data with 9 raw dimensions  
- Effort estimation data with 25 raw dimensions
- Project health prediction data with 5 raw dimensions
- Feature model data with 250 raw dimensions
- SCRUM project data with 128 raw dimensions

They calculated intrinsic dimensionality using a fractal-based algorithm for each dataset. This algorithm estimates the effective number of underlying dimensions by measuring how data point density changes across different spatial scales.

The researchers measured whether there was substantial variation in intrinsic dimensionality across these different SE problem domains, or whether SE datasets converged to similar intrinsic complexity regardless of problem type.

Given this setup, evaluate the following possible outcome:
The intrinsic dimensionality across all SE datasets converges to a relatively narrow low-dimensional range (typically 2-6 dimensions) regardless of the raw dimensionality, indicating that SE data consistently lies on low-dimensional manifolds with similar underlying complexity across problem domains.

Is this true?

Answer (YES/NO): YES